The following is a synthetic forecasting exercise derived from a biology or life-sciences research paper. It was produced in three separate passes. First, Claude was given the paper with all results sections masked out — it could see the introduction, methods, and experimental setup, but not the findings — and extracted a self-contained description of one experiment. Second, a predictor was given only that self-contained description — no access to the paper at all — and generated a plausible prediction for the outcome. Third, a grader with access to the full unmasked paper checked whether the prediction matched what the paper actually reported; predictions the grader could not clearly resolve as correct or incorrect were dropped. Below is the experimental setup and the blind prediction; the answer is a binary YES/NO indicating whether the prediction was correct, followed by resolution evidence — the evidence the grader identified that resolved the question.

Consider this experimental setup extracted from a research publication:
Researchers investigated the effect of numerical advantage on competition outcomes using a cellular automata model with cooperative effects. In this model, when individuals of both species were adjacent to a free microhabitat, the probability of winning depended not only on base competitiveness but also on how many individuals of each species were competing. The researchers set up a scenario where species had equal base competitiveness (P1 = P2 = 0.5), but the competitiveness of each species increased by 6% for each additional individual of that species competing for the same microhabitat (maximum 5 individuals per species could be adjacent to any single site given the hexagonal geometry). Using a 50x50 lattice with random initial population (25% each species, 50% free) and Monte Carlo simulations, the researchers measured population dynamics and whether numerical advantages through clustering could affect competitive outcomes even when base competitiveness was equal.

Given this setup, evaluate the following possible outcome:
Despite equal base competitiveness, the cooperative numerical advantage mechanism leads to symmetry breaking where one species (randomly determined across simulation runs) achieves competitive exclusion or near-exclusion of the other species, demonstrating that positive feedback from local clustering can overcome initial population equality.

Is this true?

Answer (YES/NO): NO